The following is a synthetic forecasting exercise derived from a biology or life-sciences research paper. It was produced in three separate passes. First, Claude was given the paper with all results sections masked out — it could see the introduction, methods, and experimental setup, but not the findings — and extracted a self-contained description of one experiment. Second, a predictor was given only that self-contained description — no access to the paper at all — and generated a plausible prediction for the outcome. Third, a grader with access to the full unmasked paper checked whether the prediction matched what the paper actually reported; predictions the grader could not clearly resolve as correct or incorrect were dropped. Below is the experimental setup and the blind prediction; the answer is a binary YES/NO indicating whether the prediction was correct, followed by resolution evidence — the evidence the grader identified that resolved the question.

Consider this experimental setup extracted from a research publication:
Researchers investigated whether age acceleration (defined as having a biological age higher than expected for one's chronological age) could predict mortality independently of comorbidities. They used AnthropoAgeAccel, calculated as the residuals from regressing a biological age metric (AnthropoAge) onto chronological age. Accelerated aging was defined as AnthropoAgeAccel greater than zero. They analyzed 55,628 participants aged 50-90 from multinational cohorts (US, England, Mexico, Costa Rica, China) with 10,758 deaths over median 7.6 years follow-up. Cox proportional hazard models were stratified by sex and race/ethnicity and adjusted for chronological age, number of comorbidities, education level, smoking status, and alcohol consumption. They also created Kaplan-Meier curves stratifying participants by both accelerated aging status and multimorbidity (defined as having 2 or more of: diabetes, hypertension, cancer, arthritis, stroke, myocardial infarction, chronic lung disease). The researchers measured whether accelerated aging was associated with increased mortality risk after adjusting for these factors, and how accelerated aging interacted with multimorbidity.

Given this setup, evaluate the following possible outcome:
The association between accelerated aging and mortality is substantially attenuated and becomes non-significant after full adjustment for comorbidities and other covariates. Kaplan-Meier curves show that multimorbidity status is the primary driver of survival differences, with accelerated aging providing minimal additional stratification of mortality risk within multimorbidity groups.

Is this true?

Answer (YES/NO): NO